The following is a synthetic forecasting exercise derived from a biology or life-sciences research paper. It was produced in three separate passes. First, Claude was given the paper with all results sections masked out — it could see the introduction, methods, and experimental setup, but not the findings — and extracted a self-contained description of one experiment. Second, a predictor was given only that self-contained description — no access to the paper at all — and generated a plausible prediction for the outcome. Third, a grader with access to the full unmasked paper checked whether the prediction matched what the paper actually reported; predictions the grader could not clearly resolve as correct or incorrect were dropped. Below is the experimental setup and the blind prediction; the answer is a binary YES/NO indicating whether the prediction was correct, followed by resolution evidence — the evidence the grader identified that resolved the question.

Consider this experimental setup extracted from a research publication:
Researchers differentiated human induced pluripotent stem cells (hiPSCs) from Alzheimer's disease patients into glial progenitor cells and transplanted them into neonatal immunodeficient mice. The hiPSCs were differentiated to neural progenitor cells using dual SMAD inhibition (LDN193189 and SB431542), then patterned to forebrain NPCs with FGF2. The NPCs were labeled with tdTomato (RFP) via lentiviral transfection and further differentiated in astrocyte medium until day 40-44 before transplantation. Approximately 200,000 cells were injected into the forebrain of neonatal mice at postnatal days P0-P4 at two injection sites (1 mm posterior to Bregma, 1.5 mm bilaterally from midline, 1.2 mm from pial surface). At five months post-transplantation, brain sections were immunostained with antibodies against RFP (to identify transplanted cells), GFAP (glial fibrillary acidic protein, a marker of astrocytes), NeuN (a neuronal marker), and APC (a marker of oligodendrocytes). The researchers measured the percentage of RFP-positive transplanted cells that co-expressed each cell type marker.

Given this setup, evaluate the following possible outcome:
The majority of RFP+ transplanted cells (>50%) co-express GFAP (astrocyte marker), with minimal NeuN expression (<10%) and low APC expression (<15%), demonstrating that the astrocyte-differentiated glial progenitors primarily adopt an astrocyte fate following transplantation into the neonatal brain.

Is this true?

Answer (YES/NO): YES